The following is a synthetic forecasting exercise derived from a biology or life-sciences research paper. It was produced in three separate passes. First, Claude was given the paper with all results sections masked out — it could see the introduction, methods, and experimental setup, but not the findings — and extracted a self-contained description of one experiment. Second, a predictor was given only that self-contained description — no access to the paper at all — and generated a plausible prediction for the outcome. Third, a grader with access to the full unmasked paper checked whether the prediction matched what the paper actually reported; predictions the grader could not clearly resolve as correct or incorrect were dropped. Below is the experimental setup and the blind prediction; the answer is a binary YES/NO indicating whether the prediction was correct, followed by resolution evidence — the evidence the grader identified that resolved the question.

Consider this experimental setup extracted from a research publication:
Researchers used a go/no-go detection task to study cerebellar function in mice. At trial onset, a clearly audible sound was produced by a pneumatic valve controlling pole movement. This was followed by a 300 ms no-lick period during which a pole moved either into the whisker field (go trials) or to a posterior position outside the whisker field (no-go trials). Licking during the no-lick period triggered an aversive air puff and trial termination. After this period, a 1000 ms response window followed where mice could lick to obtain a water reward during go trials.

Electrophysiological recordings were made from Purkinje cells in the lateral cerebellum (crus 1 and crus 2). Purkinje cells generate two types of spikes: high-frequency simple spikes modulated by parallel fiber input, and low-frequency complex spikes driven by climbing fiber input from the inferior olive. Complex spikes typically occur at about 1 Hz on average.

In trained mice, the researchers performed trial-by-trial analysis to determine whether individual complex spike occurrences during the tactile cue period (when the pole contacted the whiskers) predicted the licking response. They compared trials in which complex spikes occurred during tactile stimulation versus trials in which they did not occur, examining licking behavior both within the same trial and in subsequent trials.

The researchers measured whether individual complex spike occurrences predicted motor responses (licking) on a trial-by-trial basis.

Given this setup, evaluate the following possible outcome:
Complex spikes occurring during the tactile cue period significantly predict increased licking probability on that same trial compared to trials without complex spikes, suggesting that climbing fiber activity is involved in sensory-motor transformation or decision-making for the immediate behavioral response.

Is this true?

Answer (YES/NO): NO